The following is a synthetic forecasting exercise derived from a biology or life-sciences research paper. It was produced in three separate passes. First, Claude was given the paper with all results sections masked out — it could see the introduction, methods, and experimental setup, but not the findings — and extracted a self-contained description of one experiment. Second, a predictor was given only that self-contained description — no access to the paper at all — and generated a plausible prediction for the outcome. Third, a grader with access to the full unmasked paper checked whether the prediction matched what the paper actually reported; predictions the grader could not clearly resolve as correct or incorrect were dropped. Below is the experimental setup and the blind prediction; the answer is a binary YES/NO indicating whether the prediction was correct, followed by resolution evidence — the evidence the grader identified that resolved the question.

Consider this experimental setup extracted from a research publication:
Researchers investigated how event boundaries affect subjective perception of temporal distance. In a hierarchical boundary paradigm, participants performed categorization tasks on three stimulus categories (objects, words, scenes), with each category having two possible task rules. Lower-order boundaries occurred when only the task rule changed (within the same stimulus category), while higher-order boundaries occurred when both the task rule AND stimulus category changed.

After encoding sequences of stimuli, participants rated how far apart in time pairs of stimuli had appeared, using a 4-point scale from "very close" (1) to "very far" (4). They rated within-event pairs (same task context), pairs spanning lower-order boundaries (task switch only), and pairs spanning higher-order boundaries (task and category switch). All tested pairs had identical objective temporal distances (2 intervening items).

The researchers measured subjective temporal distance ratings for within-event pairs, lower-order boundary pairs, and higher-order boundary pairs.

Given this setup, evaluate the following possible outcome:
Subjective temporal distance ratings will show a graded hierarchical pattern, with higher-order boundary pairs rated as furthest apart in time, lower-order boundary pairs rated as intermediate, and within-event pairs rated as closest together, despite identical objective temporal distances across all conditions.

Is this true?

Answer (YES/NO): YES